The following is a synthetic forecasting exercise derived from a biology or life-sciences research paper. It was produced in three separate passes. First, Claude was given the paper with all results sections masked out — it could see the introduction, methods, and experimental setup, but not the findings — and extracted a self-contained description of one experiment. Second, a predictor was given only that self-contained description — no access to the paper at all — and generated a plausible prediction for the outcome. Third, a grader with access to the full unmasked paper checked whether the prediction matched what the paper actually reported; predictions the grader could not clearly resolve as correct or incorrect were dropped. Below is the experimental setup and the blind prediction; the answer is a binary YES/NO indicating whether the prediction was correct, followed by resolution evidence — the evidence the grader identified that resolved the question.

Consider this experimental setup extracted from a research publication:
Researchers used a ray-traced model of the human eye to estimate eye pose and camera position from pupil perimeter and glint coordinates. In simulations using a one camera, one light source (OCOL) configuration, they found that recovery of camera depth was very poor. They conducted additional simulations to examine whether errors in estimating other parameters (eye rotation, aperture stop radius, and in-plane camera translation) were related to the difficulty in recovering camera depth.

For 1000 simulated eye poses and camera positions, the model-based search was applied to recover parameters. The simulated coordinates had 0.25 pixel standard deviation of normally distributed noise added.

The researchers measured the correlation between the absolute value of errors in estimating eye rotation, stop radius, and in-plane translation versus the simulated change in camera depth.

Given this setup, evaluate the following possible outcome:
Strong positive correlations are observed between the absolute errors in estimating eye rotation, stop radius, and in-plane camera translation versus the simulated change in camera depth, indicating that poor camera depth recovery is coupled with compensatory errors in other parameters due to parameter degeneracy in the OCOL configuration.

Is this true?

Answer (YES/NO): YES